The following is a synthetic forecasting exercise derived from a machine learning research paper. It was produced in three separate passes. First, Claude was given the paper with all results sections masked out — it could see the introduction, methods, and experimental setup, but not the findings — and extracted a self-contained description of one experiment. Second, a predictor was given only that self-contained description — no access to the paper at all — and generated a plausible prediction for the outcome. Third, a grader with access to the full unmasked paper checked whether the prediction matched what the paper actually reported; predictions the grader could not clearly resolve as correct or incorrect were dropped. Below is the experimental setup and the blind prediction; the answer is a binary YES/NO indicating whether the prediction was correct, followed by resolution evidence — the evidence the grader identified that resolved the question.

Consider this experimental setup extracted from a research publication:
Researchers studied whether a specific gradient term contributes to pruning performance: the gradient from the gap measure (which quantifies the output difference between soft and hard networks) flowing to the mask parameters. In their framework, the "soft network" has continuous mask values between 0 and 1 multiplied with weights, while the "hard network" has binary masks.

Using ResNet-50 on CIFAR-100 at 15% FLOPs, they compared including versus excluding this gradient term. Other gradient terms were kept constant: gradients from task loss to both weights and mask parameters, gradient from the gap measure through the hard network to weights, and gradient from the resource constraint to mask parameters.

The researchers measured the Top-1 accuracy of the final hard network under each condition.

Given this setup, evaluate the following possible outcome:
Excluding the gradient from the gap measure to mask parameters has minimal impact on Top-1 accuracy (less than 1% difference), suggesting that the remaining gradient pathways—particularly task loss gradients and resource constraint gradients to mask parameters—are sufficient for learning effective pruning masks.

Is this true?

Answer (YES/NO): NO